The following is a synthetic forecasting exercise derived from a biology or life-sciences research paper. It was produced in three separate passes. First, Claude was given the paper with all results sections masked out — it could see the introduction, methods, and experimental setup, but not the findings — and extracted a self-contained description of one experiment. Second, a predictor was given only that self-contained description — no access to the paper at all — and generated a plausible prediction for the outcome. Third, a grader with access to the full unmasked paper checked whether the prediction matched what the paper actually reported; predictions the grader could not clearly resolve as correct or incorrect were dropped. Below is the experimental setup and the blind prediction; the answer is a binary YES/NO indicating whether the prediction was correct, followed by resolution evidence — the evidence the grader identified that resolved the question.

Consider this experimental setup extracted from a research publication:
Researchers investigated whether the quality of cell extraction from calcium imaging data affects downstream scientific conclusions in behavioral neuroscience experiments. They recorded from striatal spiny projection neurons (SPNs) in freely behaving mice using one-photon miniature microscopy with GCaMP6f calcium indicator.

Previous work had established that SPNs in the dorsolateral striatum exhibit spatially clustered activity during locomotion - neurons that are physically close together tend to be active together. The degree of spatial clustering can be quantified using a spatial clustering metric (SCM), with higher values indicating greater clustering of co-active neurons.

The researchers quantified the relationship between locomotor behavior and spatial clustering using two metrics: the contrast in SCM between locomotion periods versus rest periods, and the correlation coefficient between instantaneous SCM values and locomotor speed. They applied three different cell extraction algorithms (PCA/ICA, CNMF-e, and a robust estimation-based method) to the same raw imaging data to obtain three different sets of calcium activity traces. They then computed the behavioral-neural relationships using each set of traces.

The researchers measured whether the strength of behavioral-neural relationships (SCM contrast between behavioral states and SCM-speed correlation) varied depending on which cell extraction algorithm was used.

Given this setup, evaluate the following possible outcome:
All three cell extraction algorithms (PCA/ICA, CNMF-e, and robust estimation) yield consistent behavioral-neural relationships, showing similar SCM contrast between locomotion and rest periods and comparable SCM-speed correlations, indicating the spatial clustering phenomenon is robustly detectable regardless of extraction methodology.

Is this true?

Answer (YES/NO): NO